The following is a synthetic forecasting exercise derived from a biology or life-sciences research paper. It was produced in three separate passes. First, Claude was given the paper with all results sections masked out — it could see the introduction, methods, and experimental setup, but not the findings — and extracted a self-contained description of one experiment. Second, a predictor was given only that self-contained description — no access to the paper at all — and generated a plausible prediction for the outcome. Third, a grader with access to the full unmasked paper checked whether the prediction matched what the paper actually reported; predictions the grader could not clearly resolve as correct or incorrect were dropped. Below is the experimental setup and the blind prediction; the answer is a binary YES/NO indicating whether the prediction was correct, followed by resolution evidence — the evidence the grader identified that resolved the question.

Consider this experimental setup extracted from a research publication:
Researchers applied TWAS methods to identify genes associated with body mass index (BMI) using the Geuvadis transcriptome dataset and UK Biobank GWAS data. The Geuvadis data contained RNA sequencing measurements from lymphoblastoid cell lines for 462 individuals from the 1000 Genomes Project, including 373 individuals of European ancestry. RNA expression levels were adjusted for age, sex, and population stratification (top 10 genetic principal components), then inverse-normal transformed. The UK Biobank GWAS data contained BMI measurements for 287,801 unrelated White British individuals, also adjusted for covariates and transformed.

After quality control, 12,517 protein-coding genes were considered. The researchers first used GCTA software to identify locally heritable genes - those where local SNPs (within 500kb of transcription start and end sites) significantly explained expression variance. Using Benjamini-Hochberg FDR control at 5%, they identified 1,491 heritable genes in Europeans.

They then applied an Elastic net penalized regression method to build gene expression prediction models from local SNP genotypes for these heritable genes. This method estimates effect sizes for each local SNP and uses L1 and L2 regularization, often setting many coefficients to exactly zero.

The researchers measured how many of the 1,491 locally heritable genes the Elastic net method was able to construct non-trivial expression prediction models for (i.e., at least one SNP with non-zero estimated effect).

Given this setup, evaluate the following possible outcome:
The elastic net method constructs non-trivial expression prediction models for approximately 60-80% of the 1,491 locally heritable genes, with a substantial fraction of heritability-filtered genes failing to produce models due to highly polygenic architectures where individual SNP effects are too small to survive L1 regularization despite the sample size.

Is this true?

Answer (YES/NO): NO